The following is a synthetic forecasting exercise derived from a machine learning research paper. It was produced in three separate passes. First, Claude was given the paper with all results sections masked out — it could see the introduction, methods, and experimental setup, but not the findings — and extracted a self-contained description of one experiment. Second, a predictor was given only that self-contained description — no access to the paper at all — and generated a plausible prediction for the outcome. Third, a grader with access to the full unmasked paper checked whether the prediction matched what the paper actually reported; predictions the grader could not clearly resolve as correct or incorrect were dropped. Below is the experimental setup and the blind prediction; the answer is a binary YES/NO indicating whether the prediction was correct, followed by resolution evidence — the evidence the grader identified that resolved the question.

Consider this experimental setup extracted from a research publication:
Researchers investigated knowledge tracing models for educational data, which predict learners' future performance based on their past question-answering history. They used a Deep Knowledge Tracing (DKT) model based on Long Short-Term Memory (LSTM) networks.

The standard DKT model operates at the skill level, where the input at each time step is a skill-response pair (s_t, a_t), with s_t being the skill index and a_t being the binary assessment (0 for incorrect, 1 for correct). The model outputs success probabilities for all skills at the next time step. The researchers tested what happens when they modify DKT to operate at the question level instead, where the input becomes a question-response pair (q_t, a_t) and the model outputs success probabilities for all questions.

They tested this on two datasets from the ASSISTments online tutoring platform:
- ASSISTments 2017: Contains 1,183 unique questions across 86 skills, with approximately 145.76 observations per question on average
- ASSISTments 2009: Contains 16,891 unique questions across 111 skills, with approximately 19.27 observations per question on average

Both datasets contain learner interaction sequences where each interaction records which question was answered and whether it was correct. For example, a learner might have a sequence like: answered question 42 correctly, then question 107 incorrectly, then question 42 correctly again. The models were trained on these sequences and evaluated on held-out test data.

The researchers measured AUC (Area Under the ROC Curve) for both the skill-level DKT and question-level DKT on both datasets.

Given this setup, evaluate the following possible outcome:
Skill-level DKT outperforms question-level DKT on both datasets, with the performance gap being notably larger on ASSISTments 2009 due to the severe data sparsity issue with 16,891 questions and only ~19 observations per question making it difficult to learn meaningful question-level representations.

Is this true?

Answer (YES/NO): NO